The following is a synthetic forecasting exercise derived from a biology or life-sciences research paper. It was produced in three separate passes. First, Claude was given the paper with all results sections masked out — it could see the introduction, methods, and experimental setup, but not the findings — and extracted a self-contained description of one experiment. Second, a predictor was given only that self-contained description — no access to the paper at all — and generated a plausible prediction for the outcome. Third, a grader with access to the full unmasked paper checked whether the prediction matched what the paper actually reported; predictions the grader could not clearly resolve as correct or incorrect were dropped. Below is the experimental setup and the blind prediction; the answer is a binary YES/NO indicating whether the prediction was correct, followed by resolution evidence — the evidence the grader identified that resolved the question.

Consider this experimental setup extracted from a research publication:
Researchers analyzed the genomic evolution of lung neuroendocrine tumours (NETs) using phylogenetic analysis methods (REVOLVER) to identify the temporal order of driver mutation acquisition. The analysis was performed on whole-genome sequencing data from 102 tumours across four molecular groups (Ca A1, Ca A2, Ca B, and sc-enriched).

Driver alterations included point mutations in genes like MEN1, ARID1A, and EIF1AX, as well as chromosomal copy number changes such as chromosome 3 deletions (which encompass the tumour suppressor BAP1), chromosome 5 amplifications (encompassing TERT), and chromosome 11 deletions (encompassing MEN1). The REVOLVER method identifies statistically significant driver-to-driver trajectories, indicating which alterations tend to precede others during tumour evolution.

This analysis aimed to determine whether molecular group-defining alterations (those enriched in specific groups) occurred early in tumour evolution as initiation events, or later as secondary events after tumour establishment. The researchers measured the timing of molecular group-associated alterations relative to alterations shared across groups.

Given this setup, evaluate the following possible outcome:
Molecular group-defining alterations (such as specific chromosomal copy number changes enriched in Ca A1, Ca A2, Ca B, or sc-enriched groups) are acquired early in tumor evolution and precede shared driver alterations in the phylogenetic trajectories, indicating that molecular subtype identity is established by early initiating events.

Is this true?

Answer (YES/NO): YES